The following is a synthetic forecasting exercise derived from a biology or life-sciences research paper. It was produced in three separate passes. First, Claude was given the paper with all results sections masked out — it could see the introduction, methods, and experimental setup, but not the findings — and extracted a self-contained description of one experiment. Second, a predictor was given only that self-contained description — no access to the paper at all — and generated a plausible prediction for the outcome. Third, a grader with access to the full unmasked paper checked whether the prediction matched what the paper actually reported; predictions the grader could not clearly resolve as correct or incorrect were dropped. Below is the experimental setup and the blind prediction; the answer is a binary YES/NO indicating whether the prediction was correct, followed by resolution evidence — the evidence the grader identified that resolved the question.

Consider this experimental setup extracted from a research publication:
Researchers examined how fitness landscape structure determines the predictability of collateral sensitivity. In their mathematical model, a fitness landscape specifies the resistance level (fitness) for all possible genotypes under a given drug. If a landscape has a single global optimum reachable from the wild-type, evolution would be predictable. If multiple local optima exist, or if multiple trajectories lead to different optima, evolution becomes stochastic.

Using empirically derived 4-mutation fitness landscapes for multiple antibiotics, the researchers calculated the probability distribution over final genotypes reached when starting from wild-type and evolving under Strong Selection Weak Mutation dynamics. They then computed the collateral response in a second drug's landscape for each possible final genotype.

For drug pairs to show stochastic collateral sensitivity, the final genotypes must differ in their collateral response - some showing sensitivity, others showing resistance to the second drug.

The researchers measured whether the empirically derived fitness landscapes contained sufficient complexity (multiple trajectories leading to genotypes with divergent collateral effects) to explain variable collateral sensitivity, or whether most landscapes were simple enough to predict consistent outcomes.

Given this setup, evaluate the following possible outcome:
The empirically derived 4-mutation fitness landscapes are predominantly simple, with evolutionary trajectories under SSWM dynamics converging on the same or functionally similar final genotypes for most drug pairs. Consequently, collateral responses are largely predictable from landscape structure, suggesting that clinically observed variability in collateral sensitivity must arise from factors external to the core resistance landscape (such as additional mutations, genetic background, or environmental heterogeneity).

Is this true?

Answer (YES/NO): NO